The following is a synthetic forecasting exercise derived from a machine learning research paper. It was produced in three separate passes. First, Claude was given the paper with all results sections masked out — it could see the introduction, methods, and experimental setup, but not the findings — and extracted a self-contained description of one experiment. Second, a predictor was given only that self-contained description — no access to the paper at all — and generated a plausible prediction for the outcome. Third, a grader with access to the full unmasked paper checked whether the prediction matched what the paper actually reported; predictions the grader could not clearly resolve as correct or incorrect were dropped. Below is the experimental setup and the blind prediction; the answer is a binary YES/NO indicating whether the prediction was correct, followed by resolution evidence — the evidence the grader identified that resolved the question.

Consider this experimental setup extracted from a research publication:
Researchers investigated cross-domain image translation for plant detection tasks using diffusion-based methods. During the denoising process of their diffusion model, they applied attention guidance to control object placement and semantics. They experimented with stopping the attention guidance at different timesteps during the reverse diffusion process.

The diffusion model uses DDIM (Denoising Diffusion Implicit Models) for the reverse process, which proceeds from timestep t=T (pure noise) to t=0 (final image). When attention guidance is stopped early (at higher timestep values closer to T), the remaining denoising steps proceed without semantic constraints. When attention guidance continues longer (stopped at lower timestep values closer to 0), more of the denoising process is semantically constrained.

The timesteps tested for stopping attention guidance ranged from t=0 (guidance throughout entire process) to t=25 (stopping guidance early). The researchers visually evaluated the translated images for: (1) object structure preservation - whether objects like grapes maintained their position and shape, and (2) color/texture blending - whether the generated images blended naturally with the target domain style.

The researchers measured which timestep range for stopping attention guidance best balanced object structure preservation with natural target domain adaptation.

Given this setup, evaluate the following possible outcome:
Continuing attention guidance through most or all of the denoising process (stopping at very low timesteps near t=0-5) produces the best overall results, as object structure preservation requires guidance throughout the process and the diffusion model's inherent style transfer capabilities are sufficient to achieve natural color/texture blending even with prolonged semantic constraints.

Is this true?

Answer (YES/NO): NO